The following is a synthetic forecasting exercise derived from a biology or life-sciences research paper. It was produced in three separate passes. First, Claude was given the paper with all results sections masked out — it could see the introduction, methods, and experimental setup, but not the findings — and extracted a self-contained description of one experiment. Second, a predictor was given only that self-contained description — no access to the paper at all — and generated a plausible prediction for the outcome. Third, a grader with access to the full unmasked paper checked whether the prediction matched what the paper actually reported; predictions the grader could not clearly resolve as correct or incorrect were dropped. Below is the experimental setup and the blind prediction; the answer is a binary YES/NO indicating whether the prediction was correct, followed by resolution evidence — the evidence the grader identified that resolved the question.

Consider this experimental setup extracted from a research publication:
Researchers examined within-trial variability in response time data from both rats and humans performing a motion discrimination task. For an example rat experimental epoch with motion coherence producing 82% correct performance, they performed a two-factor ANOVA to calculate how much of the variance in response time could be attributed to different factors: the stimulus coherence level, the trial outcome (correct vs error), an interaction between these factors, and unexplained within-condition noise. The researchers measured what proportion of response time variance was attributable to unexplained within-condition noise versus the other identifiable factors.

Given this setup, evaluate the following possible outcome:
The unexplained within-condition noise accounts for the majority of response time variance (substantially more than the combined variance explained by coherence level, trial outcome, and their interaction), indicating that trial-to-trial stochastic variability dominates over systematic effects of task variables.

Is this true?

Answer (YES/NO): YES